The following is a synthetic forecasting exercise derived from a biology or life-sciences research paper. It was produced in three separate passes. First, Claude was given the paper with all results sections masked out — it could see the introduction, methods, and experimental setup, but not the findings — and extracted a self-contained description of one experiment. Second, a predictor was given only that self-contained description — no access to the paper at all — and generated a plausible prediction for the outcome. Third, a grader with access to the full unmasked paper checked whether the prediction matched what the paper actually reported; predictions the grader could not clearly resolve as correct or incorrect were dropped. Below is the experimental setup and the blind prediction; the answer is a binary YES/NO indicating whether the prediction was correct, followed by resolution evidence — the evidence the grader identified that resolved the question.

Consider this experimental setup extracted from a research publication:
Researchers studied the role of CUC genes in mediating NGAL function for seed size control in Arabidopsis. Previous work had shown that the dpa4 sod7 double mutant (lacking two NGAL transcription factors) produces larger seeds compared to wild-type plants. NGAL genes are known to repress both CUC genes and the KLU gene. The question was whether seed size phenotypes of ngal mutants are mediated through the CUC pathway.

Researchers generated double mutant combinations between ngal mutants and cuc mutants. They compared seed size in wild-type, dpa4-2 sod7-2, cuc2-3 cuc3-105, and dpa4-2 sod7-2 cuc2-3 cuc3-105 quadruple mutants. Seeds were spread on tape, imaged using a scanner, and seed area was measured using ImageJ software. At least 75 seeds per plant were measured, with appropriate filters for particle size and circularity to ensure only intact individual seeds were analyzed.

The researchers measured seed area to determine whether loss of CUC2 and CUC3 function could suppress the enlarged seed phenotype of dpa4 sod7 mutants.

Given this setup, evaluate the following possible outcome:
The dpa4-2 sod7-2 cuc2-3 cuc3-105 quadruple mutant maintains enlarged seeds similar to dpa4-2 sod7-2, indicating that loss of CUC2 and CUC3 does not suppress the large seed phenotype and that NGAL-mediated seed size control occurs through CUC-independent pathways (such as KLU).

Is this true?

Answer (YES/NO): NO